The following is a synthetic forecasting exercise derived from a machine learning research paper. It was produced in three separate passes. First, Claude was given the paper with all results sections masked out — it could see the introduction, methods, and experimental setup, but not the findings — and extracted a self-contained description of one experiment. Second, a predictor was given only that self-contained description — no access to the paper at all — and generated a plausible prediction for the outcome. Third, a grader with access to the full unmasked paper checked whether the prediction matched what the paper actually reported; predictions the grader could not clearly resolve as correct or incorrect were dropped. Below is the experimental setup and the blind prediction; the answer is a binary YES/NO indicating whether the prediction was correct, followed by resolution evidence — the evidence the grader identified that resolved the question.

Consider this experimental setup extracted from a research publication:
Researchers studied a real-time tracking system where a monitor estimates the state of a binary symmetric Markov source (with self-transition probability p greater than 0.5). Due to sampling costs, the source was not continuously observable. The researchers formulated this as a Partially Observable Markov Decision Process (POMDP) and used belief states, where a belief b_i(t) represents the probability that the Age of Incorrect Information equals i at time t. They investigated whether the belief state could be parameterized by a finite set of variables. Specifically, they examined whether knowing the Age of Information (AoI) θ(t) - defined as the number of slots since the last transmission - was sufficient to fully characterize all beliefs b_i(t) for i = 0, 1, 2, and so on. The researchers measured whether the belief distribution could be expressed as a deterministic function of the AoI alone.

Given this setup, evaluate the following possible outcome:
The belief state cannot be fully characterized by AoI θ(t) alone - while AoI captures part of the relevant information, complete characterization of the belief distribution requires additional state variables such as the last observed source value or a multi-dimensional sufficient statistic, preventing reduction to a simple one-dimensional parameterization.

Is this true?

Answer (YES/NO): NO